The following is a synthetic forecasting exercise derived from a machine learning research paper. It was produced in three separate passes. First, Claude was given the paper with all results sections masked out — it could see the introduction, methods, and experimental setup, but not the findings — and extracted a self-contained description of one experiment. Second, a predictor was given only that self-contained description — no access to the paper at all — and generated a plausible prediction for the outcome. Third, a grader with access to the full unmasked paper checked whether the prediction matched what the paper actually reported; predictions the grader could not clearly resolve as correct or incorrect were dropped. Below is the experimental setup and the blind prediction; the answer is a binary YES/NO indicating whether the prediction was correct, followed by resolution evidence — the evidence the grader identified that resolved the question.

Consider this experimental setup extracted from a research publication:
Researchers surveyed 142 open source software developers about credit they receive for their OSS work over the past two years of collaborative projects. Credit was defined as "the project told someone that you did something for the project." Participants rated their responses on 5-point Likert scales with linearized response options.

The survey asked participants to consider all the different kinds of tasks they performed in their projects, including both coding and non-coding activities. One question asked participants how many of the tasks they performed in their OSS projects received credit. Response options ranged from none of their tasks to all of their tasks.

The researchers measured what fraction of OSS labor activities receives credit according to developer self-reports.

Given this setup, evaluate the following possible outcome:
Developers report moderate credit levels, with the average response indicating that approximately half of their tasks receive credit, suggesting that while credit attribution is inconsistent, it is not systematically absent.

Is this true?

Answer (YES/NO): YES